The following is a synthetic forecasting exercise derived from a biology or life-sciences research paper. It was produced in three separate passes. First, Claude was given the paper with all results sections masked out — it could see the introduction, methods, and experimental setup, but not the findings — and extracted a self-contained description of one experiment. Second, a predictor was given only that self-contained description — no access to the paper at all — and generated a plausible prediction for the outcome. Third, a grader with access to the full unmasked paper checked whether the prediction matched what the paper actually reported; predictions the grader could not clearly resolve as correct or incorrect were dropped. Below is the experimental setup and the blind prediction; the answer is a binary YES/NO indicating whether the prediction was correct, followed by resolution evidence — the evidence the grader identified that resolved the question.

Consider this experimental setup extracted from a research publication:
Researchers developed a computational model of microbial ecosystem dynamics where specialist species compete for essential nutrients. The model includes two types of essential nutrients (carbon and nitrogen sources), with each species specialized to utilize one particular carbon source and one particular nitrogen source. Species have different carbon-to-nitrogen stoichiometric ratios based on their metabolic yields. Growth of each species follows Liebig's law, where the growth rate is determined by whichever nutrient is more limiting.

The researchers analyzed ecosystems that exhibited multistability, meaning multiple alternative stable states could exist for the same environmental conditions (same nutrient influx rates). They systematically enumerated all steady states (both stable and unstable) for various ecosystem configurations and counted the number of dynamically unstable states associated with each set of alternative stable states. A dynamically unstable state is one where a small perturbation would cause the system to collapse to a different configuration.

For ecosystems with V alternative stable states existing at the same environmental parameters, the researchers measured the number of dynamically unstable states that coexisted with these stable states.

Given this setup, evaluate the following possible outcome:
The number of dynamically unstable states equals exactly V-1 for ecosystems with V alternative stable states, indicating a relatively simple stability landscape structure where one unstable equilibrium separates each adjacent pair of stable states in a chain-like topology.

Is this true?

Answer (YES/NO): YES